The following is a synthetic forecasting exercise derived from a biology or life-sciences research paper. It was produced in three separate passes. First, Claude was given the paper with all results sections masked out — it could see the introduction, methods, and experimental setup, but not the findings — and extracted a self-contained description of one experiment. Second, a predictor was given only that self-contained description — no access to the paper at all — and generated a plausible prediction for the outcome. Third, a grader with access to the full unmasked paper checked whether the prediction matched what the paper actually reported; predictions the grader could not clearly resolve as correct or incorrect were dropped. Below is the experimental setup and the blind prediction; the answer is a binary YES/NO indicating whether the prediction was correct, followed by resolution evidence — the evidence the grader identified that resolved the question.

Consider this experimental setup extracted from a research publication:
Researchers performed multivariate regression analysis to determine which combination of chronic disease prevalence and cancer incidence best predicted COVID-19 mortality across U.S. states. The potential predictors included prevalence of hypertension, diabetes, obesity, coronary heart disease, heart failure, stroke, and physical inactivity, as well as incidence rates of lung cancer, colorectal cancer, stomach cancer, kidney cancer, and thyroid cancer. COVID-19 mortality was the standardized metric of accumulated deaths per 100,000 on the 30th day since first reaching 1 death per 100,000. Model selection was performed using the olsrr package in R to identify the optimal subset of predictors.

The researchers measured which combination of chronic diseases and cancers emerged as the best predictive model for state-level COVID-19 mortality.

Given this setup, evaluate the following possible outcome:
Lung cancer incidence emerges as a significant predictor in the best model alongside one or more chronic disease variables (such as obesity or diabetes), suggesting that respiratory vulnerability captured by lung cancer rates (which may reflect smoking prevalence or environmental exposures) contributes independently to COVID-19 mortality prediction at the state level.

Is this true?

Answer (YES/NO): NO